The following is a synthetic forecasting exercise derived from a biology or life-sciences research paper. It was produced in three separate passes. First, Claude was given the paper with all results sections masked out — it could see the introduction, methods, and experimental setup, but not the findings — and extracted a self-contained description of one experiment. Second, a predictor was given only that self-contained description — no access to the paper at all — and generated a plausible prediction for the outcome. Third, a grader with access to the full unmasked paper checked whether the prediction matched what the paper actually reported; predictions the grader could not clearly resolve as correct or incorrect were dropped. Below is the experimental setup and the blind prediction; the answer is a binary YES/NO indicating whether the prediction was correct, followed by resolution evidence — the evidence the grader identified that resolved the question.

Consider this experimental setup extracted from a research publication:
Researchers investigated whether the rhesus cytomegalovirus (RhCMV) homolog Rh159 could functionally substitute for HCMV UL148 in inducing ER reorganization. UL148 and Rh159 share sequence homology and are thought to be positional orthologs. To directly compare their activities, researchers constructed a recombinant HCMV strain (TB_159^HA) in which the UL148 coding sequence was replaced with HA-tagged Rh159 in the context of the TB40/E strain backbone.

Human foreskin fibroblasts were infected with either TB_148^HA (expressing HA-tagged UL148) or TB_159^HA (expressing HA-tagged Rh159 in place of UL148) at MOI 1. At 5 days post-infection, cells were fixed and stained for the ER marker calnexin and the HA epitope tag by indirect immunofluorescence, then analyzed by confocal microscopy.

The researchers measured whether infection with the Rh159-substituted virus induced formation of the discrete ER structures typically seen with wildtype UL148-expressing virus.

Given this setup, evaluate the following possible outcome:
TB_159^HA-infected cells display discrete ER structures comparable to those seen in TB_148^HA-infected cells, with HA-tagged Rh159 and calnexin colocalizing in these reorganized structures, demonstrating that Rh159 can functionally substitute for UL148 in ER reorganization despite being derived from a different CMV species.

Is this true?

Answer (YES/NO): NO